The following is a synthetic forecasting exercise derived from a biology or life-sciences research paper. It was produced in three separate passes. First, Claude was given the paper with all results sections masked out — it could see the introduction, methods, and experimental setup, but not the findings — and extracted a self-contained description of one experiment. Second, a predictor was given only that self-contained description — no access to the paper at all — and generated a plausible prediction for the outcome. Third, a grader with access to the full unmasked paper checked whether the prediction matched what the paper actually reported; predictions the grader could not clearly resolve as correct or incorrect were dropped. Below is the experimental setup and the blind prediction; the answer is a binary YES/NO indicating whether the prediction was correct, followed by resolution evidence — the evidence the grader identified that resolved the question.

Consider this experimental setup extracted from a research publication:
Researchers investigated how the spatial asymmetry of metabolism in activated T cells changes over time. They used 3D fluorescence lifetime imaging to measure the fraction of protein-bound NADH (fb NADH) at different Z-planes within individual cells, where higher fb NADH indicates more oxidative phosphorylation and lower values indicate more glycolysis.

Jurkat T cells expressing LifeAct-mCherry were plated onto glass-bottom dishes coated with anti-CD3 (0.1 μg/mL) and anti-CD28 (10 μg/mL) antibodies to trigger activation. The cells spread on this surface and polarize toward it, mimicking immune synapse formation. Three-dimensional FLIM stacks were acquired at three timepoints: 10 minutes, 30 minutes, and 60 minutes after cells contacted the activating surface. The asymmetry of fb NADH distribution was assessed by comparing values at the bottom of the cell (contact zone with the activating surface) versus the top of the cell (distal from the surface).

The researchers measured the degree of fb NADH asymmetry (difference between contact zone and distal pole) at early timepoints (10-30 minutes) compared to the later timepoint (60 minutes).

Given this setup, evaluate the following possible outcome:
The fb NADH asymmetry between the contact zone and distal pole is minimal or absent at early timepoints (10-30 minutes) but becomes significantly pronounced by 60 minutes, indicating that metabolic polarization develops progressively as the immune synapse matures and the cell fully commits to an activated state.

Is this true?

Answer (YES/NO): NO